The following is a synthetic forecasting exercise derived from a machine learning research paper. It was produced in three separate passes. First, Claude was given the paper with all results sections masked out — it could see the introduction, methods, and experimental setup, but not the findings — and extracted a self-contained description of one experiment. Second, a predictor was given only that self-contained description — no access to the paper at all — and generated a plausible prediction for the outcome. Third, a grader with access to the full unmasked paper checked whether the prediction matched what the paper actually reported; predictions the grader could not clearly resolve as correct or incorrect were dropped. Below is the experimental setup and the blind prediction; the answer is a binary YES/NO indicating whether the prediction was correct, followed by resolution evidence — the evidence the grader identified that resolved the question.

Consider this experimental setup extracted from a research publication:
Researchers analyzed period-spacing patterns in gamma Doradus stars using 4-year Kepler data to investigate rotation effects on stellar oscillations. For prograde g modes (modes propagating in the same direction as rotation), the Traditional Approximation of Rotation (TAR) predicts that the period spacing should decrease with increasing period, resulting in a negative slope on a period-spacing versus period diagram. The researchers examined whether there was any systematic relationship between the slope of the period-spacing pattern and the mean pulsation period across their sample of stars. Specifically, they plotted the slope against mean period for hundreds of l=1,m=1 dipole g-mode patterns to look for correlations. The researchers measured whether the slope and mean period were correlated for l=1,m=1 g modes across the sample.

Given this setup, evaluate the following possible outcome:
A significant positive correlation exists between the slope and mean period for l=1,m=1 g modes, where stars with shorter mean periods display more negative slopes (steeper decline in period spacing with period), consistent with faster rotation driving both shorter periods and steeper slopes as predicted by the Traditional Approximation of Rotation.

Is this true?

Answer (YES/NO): YES